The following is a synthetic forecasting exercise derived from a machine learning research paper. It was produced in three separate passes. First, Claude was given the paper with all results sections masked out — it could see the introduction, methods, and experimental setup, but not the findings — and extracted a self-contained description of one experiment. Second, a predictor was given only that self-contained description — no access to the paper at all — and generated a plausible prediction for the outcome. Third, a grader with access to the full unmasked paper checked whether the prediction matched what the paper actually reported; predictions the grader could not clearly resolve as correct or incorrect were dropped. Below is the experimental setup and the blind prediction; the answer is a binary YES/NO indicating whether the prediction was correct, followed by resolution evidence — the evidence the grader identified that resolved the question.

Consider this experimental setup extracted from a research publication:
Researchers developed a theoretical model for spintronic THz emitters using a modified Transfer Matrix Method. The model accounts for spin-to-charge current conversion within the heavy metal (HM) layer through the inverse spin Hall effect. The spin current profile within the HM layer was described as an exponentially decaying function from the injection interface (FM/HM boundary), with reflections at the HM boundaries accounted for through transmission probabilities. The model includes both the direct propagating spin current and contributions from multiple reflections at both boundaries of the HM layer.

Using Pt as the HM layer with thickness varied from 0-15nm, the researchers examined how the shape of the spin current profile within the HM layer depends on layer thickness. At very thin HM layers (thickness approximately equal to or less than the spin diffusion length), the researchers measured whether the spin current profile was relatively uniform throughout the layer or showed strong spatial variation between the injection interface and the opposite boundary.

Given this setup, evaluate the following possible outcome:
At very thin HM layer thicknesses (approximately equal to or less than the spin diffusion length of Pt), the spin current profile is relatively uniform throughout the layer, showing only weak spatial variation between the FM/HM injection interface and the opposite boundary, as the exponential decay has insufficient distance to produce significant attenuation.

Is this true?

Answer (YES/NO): NO